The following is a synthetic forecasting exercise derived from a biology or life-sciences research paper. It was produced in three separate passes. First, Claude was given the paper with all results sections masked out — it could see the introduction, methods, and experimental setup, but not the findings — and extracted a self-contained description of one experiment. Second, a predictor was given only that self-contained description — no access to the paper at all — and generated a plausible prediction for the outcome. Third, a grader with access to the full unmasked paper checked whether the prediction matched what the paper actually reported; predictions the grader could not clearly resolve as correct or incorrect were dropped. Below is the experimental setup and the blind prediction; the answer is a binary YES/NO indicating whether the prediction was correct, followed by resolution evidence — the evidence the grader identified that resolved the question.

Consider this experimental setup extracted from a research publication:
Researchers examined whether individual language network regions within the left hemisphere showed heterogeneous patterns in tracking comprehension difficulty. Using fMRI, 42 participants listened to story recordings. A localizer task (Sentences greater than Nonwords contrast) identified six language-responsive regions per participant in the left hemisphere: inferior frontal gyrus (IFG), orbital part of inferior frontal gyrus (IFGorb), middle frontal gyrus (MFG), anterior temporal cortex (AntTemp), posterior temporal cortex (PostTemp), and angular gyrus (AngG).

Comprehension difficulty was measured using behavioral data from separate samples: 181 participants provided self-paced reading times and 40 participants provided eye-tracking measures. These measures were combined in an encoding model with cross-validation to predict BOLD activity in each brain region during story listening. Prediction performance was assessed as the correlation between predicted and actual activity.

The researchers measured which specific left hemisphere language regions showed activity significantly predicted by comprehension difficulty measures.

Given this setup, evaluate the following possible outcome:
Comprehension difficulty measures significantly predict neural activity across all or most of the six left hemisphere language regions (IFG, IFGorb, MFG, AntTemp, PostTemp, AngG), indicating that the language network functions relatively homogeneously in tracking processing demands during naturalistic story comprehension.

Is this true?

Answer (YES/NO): YES